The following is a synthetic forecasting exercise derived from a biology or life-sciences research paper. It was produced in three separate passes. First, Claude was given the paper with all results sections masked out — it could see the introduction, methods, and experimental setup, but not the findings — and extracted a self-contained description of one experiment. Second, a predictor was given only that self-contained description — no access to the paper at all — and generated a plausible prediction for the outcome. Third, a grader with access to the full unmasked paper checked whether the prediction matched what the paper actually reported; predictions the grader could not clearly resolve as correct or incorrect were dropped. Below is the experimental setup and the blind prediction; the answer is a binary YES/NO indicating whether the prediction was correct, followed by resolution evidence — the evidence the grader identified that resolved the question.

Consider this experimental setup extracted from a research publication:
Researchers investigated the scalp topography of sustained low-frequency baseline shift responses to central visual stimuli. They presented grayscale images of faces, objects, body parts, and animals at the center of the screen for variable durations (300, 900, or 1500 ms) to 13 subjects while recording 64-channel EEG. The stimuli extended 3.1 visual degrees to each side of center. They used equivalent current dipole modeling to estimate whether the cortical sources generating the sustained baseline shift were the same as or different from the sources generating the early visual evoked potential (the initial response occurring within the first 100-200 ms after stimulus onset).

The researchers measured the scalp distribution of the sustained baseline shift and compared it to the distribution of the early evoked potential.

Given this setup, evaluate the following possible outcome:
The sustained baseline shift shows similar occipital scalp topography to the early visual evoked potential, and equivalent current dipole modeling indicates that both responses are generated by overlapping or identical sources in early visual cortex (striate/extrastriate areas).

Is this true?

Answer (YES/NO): NO